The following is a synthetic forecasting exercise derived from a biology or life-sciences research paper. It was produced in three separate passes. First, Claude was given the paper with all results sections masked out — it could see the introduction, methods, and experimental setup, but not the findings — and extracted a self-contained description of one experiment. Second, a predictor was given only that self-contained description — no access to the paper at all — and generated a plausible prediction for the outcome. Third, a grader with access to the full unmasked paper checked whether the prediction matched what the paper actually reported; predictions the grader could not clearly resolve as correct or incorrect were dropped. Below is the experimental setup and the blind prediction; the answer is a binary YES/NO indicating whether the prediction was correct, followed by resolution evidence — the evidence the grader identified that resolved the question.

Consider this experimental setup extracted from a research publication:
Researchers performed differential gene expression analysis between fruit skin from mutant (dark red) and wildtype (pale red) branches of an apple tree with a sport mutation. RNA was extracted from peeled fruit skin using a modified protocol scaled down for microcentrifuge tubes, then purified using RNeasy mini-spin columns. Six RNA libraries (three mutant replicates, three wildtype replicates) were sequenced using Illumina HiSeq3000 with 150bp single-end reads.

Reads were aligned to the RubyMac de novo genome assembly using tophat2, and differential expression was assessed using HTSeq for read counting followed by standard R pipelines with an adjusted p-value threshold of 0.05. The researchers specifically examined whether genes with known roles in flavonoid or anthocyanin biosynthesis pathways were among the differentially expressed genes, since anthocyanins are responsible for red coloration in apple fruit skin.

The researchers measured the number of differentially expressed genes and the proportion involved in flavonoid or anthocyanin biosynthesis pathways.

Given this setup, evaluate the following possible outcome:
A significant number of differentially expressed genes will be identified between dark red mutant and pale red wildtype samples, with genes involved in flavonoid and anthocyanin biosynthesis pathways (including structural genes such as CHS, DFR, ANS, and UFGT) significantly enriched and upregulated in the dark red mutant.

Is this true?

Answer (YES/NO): NO